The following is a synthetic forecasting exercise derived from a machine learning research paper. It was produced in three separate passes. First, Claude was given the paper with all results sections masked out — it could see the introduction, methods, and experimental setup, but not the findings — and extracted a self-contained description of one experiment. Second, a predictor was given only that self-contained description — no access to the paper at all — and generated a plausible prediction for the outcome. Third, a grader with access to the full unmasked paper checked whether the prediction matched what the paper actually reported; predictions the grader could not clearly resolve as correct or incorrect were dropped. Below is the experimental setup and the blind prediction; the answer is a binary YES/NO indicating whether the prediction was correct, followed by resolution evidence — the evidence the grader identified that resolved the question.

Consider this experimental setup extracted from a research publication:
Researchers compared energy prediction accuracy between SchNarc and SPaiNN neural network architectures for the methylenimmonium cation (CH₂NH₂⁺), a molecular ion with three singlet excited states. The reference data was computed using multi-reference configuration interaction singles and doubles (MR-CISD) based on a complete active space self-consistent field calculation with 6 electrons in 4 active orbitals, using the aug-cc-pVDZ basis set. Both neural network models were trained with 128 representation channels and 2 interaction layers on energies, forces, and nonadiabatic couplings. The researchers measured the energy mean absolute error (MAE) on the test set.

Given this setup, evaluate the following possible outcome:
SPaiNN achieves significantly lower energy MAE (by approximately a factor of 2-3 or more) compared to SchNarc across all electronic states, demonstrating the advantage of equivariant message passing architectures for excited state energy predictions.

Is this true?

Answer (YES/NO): NO